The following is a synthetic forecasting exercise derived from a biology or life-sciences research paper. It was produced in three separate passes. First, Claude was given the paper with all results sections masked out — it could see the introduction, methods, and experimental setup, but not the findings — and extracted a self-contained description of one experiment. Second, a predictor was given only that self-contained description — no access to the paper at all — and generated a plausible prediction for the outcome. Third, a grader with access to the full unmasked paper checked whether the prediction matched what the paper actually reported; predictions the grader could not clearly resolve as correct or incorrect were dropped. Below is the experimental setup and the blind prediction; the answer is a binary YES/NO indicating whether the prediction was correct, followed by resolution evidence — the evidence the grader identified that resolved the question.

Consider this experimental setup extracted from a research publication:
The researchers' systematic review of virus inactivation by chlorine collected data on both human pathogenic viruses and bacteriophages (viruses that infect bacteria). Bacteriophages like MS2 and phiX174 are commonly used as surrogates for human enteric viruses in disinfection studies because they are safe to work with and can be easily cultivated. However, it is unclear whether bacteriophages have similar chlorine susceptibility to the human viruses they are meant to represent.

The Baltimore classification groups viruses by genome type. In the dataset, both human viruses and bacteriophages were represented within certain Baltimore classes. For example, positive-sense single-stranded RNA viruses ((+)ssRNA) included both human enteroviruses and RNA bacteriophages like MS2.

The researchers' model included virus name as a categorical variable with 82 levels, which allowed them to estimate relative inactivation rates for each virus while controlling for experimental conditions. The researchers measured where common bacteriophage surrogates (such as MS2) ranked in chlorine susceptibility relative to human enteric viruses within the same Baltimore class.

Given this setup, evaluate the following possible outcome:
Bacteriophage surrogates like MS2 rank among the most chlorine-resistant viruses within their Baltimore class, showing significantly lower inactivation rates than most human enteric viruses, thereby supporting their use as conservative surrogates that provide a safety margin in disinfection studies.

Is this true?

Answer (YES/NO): NO